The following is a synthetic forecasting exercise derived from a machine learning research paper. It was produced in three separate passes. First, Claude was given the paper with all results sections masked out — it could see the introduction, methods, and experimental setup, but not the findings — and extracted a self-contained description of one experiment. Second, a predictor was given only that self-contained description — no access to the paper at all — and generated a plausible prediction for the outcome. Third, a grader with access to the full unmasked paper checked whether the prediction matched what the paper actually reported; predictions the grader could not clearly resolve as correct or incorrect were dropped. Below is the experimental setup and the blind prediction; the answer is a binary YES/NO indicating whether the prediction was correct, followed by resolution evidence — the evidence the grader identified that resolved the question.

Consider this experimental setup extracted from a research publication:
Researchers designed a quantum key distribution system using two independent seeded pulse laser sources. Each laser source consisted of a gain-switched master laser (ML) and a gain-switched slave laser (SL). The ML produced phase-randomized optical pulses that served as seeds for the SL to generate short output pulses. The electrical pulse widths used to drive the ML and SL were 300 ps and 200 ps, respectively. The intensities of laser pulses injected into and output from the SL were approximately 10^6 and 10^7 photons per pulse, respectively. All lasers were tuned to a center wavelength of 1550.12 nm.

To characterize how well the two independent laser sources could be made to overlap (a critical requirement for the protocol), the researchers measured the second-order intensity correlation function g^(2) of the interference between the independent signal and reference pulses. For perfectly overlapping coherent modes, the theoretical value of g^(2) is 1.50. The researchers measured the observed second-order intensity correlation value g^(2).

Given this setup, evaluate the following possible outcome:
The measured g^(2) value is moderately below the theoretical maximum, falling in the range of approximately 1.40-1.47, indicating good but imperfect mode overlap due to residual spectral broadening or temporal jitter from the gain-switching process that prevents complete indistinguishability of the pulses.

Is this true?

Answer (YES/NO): YES